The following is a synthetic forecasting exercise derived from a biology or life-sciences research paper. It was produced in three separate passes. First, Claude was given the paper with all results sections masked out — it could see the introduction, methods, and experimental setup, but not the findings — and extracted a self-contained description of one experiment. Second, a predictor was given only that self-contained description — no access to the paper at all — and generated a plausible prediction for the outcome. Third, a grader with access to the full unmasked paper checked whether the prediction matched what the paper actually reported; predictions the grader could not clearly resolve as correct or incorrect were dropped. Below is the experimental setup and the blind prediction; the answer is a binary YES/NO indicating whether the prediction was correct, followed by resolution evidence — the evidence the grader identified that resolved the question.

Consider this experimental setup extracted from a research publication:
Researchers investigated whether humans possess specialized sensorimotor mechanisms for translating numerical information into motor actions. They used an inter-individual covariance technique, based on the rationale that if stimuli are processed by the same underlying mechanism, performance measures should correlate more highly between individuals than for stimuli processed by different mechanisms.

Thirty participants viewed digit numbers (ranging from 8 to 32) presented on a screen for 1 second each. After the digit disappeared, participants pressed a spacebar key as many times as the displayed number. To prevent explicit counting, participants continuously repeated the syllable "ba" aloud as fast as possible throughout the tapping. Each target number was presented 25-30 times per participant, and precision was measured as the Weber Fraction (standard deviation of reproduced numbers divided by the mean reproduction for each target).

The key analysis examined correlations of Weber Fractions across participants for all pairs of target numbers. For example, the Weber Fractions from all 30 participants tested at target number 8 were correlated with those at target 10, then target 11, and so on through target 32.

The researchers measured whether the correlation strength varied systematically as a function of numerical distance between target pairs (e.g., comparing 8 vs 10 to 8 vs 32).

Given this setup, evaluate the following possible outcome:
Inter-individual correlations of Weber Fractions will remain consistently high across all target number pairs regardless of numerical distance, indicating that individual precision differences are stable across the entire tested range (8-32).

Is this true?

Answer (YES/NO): NO